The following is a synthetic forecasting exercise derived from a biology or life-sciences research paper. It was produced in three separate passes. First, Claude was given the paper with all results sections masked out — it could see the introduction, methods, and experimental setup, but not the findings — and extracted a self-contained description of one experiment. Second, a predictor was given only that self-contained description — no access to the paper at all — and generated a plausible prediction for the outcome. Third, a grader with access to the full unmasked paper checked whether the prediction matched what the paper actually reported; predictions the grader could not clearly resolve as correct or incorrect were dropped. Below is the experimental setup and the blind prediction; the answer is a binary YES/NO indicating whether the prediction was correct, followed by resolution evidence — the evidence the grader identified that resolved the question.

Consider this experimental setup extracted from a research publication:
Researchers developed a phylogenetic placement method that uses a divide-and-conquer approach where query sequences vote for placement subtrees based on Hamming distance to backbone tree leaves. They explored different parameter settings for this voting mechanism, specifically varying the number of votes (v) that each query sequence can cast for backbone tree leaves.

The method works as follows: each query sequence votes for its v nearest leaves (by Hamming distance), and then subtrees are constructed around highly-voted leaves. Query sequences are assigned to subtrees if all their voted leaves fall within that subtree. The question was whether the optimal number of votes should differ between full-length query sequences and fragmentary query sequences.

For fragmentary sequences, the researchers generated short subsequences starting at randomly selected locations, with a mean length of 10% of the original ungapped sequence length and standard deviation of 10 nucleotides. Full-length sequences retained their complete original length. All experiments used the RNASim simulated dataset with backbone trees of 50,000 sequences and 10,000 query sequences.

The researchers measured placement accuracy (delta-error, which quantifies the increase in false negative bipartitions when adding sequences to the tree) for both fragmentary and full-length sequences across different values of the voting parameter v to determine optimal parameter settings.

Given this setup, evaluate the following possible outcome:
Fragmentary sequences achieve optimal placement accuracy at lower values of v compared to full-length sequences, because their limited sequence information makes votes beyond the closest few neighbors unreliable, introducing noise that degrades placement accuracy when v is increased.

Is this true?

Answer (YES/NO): NO